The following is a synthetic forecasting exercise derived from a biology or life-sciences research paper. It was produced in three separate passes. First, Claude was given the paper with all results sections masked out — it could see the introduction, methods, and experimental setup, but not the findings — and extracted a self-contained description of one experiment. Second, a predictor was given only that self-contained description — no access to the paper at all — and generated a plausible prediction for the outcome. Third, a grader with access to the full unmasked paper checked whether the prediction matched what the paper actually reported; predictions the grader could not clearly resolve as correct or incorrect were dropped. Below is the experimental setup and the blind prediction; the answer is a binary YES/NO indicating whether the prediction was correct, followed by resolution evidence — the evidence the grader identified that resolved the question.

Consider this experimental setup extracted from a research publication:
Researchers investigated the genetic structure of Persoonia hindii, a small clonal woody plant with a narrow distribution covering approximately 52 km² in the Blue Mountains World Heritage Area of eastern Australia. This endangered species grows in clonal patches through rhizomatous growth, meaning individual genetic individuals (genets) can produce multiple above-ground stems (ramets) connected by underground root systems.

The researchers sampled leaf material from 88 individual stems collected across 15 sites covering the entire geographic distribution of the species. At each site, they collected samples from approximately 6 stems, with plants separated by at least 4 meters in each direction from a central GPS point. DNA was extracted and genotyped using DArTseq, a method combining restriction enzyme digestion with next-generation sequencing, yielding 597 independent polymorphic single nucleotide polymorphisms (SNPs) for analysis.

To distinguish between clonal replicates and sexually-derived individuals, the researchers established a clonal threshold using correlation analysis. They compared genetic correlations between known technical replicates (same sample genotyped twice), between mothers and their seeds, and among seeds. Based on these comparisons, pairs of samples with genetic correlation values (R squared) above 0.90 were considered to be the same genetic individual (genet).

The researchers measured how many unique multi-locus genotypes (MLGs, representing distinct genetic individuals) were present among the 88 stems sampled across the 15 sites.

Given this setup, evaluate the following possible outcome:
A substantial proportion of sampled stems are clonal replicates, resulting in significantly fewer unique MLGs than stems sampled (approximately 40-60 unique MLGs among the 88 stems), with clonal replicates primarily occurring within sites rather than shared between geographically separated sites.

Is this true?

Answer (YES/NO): NO